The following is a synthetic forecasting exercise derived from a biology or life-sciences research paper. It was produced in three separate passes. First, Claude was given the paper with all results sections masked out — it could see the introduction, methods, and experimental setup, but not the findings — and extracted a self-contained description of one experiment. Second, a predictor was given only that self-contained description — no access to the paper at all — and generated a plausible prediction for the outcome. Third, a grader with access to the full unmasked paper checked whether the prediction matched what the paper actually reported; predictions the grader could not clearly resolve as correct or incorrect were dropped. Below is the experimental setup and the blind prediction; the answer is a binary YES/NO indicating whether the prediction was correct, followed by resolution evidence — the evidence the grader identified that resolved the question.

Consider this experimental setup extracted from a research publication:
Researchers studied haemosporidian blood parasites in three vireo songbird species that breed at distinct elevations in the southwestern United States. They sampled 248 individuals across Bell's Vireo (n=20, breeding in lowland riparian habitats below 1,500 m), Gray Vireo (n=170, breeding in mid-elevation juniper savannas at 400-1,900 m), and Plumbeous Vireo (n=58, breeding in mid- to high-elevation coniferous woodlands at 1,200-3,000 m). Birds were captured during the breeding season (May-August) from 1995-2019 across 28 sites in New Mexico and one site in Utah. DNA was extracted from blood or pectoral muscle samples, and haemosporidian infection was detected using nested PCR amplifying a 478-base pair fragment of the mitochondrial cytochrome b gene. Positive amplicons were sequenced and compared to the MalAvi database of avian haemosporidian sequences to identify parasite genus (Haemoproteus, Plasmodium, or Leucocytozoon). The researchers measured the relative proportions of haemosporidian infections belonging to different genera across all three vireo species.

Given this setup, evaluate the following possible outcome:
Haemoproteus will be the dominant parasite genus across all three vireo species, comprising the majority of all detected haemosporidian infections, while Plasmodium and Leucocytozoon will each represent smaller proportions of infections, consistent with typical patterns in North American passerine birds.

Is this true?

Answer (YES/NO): NO